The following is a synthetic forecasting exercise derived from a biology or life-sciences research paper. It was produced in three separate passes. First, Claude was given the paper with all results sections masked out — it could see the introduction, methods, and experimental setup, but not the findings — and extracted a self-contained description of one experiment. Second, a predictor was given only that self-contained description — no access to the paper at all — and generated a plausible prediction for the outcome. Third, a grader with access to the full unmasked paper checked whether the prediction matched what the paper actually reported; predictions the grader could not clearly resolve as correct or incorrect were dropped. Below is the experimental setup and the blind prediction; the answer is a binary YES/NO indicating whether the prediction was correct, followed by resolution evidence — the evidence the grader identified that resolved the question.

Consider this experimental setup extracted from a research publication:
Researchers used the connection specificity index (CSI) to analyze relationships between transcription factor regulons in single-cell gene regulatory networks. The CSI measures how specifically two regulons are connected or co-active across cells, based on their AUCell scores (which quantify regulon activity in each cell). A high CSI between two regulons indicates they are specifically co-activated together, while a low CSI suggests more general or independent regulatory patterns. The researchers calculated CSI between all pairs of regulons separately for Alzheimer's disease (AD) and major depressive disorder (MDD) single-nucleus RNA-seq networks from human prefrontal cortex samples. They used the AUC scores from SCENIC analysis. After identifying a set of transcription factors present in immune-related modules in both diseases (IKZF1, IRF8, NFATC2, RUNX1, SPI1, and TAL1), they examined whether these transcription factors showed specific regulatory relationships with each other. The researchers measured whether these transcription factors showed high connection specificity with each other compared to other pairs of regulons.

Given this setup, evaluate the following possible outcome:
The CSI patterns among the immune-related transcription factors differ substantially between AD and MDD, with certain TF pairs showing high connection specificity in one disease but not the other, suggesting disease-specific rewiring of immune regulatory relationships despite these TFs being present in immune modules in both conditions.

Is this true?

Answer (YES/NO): NO